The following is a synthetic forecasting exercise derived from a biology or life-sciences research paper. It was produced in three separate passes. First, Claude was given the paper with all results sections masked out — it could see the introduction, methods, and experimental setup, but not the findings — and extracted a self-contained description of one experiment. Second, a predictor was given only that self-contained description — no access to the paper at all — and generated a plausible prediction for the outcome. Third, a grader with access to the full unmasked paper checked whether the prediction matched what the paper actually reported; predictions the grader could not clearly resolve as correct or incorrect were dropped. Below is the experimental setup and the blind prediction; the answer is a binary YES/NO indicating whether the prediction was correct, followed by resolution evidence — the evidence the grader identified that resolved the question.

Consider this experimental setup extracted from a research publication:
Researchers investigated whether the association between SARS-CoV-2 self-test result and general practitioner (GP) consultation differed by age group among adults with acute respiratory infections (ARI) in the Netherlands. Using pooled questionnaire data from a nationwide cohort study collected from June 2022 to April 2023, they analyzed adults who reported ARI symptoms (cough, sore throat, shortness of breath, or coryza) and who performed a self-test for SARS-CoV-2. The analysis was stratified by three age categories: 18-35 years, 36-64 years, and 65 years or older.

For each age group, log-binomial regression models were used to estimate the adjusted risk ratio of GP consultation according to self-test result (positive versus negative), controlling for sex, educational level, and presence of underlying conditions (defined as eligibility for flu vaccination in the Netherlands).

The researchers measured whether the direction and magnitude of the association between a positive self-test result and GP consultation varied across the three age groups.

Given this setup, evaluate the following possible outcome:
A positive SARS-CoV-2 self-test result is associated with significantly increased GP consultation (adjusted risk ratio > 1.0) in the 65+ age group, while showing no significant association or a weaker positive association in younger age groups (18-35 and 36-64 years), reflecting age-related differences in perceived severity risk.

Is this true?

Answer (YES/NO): NO